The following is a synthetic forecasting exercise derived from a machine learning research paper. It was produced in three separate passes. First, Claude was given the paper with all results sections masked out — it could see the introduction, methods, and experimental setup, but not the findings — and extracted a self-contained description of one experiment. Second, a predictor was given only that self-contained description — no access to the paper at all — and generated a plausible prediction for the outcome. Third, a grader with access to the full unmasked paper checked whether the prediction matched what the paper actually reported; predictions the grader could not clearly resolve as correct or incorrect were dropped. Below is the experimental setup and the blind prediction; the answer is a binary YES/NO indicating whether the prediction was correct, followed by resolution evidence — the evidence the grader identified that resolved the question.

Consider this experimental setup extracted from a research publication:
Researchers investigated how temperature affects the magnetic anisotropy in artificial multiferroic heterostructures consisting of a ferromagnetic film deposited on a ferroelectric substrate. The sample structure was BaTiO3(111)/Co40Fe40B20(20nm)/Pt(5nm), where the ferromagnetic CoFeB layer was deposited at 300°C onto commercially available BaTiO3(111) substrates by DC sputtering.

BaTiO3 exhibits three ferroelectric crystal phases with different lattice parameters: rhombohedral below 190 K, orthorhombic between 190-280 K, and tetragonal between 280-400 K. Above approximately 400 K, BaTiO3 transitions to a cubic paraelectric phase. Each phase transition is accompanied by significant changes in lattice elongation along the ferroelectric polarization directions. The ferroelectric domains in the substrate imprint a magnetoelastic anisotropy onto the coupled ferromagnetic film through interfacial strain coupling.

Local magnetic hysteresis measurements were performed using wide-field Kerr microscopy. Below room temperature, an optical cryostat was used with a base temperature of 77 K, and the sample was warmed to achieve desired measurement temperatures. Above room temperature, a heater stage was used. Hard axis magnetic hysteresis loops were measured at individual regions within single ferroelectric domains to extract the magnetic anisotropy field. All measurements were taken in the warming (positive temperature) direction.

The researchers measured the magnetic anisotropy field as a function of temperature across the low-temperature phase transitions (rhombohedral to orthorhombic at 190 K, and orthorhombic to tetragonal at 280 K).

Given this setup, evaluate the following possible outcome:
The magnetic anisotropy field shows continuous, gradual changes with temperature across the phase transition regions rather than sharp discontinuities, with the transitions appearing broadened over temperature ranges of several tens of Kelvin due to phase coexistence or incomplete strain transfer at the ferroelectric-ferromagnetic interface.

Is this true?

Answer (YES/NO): NO